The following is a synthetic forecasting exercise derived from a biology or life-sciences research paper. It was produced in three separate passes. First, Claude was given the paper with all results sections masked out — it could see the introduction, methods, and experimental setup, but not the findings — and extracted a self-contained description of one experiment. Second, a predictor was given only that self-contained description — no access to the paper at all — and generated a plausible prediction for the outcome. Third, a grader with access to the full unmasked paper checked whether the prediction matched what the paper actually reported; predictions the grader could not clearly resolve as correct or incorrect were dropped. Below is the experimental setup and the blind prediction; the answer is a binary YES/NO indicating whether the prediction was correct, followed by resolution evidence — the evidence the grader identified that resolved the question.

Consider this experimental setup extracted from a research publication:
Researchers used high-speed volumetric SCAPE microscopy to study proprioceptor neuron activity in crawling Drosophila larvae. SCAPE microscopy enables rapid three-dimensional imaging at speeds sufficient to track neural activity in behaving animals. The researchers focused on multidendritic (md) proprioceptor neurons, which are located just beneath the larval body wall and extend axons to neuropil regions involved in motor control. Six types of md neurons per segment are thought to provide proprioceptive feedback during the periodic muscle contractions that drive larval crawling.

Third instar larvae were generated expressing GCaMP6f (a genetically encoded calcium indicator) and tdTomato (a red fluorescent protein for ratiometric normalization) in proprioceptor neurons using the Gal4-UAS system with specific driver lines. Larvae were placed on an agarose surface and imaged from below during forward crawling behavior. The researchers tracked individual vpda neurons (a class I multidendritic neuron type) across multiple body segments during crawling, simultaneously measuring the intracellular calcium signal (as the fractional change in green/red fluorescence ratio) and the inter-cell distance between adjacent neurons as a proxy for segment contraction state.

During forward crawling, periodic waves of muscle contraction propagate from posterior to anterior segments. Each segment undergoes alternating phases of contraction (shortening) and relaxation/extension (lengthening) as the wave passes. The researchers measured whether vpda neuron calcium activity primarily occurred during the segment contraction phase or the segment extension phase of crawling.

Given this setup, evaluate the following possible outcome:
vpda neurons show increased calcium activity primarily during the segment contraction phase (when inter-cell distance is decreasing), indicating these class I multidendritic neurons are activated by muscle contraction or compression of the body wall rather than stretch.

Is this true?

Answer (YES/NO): YES